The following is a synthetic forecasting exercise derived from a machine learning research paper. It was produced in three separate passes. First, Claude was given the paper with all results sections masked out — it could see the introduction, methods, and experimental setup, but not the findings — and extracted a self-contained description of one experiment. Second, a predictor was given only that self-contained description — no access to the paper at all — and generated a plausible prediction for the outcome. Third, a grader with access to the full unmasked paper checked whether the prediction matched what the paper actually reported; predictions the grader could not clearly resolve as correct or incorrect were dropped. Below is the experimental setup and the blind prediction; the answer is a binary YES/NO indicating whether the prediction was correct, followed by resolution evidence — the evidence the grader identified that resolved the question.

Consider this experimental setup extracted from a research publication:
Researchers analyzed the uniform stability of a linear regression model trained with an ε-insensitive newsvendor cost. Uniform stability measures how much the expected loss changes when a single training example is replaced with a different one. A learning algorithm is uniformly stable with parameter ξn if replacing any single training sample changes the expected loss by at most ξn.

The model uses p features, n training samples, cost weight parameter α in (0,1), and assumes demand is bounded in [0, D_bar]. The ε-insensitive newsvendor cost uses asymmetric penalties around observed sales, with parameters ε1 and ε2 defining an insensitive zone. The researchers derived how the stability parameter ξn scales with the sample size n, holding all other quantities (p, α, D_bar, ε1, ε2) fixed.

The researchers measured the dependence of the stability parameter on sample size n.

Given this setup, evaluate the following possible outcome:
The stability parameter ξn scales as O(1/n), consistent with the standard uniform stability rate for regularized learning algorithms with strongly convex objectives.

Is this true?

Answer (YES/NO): YES